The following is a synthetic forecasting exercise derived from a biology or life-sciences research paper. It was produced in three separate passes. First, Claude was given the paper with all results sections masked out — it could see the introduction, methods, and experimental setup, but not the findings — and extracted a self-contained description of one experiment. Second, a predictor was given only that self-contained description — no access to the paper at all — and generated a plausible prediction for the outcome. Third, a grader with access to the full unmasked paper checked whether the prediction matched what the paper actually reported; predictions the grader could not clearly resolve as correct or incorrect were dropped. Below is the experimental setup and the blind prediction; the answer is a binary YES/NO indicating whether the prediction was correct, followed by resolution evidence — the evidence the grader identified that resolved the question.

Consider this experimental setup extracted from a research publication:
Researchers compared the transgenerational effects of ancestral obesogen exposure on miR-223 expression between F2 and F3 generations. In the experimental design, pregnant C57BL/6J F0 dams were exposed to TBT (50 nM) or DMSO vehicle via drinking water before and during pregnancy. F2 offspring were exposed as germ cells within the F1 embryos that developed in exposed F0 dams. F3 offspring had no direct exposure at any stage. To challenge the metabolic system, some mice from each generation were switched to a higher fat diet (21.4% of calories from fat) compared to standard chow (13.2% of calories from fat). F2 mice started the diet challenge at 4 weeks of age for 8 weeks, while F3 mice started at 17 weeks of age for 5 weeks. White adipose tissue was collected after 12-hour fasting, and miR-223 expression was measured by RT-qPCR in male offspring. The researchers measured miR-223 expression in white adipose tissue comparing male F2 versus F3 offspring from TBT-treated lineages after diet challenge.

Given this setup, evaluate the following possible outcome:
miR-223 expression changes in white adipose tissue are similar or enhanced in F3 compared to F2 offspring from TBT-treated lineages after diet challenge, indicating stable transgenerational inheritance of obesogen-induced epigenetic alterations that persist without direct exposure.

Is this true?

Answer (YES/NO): NO